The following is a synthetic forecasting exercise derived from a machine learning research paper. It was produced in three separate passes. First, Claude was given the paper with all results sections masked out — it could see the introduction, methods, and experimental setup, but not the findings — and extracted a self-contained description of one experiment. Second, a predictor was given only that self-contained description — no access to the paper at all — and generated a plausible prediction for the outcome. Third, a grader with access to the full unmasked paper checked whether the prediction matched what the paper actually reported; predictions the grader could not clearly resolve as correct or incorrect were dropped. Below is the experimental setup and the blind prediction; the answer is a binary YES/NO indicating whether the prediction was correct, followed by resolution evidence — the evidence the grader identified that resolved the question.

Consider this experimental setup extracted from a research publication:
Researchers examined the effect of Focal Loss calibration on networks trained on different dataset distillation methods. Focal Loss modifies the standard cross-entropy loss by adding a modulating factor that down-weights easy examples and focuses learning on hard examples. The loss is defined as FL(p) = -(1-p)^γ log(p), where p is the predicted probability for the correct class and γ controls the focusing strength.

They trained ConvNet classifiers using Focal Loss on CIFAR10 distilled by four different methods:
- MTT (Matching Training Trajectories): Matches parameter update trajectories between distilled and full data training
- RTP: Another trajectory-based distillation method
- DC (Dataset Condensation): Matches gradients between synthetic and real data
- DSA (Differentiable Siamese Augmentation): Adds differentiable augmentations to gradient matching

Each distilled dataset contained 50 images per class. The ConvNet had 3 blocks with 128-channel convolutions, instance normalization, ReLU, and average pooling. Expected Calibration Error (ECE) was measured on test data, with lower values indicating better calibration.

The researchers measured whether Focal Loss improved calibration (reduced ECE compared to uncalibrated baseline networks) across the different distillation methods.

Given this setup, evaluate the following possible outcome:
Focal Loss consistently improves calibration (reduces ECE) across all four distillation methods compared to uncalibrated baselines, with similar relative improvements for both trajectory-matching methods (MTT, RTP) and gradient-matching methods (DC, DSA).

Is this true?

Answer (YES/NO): NO